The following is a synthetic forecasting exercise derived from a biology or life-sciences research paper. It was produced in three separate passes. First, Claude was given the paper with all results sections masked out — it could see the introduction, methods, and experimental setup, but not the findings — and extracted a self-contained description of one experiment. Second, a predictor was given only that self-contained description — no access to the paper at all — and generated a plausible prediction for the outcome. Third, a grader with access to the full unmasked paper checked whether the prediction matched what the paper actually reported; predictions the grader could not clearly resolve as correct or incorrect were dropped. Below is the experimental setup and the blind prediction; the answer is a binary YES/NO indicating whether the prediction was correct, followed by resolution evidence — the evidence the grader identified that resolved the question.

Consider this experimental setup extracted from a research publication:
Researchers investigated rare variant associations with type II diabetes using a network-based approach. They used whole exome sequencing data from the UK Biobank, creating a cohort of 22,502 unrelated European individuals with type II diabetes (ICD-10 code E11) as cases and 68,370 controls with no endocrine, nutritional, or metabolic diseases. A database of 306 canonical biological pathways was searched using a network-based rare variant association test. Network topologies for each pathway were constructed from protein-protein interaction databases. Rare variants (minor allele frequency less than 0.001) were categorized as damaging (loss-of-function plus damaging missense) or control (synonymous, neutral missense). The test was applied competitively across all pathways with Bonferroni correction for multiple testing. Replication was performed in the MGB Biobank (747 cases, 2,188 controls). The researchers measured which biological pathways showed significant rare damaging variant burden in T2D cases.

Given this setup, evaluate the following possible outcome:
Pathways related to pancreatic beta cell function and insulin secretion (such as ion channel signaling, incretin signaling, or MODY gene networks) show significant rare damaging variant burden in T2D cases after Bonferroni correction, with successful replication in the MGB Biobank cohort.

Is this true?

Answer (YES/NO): NO